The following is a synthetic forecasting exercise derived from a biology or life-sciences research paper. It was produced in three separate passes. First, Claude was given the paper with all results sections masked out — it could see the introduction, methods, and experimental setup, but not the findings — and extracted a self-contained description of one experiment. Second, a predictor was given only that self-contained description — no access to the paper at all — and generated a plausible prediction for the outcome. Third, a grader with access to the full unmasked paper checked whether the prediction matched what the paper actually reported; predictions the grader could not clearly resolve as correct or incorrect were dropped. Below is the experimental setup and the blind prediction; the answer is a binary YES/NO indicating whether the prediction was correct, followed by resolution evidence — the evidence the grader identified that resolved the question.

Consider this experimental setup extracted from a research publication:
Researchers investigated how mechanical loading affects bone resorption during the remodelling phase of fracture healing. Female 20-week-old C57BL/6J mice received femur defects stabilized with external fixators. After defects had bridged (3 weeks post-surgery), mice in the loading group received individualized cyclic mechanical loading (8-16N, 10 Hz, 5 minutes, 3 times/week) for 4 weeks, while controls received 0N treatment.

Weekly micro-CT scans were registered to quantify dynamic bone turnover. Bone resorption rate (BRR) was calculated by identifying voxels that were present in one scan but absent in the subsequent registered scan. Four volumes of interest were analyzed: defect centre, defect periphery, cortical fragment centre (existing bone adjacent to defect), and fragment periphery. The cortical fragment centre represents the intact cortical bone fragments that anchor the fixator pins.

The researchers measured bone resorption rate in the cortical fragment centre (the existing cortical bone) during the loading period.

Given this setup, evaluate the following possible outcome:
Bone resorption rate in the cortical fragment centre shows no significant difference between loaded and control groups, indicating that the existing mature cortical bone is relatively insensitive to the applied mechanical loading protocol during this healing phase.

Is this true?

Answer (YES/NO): NO